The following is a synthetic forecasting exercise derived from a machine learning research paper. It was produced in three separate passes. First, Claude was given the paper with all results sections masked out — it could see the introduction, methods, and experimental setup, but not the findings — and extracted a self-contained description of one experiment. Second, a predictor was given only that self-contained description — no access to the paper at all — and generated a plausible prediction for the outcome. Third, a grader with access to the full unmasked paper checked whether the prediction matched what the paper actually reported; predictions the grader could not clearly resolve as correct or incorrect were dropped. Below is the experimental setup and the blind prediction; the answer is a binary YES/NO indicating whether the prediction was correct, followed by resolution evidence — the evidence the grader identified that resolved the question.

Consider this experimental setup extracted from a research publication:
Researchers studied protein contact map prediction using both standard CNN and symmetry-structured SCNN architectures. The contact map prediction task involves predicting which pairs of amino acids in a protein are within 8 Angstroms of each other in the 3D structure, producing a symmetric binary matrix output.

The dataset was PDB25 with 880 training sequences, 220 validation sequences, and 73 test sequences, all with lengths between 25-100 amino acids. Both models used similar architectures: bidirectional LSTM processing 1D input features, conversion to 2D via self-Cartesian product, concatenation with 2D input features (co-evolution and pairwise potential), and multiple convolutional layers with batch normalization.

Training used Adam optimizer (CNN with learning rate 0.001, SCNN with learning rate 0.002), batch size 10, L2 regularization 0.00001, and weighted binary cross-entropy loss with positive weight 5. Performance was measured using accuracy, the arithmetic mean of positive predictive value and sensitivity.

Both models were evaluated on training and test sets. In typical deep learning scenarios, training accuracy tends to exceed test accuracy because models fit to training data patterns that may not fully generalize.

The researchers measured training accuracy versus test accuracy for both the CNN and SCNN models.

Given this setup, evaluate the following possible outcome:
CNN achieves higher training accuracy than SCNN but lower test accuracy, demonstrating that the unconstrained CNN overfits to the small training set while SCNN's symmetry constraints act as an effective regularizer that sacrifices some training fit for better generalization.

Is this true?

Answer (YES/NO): NO